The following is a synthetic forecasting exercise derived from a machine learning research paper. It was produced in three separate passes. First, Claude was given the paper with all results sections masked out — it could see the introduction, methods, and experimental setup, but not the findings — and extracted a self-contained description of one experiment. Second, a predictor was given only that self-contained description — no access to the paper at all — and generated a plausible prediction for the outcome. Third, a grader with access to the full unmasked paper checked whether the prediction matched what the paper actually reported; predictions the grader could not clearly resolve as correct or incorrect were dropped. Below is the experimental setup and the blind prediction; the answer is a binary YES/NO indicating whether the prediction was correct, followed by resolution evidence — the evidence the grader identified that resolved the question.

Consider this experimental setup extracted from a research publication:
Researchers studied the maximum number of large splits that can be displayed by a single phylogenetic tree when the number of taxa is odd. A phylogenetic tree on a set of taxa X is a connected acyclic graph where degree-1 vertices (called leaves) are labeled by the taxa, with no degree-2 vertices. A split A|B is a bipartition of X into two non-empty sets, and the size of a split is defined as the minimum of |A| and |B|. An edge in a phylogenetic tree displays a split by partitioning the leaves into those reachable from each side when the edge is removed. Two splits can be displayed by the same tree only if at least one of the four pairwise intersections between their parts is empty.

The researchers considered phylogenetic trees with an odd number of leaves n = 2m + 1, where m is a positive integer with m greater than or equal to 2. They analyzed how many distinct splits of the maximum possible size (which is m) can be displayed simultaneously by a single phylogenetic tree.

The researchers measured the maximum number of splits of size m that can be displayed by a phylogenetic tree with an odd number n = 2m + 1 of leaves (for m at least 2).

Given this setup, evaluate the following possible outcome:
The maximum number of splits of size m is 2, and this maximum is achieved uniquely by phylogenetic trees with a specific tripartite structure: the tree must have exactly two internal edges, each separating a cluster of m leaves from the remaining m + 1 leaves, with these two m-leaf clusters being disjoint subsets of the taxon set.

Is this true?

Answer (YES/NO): NO